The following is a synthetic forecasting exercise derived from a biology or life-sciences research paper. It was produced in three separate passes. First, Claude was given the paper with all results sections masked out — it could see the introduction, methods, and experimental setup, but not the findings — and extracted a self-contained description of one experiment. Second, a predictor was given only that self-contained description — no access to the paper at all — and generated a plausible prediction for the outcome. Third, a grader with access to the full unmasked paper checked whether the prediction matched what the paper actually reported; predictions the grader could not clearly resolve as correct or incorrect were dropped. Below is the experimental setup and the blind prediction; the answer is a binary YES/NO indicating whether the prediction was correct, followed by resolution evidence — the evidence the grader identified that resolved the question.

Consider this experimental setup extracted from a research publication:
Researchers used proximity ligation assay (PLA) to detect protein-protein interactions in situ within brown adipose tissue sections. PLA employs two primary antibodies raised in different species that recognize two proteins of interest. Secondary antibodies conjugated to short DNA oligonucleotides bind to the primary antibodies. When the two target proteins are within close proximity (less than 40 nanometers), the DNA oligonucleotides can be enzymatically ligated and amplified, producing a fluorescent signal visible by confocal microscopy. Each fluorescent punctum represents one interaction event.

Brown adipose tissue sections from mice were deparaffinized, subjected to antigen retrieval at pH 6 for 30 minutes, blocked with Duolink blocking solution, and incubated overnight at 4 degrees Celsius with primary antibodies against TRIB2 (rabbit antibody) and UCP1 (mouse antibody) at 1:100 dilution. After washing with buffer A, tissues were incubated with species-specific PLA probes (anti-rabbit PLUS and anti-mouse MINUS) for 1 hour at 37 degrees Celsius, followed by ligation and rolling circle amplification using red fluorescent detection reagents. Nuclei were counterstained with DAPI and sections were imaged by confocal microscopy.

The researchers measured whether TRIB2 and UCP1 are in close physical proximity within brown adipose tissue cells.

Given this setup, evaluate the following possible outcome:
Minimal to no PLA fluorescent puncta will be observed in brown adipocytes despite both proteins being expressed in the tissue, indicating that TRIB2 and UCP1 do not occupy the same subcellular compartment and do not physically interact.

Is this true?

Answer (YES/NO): NO